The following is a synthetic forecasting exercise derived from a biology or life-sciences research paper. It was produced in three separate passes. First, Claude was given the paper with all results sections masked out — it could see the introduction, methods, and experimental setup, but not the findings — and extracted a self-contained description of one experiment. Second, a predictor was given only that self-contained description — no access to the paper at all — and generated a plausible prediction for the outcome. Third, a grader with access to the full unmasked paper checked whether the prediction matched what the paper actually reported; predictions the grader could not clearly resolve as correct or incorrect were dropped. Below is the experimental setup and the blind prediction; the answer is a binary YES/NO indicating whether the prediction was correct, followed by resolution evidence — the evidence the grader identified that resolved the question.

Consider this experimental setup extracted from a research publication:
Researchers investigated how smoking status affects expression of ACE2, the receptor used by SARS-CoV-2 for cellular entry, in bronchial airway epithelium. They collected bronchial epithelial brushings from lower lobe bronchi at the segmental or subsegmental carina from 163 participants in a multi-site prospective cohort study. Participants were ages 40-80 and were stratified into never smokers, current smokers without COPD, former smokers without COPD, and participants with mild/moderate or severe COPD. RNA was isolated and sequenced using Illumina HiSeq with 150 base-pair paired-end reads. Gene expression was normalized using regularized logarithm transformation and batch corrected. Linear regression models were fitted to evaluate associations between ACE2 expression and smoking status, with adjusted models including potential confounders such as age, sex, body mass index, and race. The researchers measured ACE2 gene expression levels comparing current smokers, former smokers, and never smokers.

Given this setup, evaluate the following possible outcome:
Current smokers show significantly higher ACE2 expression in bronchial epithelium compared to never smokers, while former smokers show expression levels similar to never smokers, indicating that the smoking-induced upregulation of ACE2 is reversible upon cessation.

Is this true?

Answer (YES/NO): YES